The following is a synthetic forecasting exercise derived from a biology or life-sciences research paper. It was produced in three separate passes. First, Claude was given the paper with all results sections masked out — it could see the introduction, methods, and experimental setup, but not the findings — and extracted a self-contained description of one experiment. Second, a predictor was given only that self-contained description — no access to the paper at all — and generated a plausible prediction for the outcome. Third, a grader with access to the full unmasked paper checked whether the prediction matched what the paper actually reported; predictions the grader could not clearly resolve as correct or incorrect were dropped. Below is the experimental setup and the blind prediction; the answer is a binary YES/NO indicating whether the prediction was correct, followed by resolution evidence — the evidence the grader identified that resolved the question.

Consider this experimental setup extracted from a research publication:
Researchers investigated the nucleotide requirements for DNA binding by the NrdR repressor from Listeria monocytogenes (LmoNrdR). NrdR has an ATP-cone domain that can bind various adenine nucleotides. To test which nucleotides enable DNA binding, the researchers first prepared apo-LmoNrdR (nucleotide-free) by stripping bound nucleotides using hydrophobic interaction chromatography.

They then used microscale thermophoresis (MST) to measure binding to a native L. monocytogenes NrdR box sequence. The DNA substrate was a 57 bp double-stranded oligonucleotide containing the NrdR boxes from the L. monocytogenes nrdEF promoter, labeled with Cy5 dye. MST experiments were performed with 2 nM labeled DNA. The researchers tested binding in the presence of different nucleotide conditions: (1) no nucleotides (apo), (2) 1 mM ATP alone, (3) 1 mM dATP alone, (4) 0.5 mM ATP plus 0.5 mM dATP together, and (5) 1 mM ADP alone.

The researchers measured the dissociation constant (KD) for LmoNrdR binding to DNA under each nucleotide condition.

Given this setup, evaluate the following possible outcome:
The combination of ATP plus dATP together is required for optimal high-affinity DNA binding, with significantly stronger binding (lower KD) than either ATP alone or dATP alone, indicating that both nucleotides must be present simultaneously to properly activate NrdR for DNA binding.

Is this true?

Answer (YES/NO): YES